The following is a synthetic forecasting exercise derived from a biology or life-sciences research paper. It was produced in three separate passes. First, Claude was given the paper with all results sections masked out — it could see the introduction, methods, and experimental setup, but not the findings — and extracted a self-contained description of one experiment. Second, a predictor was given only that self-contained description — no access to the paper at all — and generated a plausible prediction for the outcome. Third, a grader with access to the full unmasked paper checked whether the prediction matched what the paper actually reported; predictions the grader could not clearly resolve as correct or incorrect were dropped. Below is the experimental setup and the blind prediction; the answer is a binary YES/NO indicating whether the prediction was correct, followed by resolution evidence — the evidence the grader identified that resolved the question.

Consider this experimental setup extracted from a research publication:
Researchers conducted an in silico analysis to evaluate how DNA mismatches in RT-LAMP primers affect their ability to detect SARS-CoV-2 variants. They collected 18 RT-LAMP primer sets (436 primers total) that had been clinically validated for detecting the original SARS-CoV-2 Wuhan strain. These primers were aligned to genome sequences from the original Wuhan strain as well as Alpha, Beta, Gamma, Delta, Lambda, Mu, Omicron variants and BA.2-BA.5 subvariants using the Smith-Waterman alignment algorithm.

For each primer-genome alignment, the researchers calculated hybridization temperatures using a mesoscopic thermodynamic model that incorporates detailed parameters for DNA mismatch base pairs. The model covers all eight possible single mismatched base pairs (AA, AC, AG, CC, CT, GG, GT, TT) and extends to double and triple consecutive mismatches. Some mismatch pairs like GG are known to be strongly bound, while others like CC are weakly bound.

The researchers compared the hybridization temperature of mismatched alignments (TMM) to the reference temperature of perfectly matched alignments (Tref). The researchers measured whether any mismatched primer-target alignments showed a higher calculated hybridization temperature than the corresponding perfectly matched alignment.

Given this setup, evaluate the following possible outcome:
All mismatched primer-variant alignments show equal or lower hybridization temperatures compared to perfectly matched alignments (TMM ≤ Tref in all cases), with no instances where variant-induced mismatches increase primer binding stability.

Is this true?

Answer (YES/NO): NO